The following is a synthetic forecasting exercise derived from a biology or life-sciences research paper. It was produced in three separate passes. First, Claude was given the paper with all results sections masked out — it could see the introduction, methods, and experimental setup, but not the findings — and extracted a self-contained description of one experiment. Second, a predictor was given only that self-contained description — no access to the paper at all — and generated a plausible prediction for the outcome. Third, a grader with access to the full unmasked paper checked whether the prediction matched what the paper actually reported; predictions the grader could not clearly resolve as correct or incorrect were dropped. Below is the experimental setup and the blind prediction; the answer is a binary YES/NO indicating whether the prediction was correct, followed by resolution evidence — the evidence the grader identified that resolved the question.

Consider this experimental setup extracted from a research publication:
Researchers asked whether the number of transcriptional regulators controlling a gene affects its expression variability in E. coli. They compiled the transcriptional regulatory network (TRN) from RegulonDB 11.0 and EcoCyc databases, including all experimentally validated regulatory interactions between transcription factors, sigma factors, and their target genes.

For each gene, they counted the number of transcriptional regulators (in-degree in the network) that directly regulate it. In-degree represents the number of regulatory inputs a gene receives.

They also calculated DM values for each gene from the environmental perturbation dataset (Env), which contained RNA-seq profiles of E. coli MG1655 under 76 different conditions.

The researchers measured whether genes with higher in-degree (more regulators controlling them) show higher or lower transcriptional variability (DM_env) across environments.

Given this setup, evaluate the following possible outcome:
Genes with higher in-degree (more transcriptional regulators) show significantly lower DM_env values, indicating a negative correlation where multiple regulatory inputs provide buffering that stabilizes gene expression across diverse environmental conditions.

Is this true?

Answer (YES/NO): NO